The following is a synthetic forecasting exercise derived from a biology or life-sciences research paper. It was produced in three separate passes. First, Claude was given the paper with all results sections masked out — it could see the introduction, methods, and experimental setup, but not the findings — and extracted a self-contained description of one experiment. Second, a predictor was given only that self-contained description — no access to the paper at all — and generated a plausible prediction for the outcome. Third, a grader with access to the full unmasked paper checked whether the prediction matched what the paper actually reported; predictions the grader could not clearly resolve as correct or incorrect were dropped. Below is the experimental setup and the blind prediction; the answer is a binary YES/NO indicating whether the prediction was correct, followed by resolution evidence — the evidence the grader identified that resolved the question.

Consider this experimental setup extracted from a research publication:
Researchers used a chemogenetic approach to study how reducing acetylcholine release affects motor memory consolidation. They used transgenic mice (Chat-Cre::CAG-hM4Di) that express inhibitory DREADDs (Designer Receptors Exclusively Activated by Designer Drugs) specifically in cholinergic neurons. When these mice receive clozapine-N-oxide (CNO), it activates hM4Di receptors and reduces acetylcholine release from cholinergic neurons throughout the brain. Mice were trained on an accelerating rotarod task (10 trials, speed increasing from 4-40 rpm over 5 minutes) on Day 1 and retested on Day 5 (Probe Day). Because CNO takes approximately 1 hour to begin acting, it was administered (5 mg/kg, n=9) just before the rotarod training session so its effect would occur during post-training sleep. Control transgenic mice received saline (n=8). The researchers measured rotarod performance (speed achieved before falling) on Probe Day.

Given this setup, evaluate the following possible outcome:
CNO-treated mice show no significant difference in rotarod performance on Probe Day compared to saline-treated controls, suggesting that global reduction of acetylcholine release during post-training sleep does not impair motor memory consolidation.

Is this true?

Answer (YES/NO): NO